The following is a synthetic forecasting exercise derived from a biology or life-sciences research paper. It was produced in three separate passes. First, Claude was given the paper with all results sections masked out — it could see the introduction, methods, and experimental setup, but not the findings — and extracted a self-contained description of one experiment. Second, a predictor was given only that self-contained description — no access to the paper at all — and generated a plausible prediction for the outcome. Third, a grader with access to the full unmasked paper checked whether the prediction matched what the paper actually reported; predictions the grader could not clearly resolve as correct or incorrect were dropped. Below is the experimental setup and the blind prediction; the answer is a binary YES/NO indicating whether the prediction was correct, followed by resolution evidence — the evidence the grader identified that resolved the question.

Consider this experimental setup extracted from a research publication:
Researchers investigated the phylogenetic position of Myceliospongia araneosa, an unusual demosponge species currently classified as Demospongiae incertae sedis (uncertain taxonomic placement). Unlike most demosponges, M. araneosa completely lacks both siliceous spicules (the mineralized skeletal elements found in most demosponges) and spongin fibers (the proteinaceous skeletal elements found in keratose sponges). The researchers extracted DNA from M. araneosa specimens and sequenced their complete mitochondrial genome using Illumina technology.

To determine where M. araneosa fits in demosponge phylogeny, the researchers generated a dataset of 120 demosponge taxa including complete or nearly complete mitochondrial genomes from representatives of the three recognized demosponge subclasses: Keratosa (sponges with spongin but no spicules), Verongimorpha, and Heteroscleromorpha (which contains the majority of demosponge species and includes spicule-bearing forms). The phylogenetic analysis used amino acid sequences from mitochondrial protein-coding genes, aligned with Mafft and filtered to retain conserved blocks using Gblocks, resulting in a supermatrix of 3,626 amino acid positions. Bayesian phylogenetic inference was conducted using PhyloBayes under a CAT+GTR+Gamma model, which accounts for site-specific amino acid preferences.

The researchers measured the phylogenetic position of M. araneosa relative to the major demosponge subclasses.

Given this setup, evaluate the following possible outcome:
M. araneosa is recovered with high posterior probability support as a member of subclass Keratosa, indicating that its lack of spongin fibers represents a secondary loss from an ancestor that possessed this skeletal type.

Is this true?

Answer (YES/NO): NO